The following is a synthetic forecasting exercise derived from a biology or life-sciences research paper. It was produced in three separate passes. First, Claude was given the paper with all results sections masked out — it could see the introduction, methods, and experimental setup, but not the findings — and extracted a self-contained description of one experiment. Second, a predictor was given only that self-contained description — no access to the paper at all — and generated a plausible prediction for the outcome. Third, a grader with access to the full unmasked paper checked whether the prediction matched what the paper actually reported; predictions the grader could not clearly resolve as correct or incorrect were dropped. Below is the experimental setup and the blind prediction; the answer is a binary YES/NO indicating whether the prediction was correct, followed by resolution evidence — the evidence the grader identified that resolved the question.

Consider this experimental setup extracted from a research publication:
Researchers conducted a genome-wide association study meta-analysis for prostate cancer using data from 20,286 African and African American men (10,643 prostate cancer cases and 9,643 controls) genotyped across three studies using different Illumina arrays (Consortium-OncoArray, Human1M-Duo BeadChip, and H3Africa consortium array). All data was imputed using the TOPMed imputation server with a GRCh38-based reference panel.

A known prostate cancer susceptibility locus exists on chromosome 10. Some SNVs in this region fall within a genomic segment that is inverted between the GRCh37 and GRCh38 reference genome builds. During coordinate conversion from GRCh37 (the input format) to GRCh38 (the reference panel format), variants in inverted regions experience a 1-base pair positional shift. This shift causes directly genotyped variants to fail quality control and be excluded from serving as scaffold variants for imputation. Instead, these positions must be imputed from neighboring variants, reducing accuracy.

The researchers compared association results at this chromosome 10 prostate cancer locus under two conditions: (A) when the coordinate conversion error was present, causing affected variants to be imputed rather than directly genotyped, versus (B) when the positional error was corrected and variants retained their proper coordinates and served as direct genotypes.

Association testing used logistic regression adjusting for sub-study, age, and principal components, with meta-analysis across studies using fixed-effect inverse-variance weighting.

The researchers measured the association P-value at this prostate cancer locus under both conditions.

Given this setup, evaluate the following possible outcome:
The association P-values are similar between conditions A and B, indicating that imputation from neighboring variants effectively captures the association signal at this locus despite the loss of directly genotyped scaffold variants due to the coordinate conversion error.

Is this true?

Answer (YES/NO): NO